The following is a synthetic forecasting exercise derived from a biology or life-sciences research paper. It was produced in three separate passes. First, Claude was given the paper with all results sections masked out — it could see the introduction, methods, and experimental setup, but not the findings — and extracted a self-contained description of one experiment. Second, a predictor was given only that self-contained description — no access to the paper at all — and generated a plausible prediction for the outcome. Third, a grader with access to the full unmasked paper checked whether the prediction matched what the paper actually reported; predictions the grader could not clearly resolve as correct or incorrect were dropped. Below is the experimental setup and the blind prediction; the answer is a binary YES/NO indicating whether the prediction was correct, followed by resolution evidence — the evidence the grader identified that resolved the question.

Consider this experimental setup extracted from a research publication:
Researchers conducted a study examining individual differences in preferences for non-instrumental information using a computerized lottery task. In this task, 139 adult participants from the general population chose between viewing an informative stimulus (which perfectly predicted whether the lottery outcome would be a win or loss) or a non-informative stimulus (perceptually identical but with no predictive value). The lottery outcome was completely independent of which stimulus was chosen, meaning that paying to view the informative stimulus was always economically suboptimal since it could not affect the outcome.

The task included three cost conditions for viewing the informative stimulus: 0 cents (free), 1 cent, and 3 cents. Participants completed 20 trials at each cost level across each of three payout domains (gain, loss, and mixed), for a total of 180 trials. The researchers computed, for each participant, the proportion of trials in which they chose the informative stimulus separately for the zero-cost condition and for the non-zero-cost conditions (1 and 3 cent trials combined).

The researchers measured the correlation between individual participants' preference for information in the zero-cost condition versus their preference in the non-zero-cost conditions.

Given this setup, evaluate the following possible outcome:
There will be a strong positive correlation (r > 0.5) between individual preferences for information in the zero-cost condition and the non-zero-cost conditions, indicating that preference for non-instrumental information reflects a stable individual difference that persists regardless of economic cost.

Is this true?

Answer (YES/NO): NO